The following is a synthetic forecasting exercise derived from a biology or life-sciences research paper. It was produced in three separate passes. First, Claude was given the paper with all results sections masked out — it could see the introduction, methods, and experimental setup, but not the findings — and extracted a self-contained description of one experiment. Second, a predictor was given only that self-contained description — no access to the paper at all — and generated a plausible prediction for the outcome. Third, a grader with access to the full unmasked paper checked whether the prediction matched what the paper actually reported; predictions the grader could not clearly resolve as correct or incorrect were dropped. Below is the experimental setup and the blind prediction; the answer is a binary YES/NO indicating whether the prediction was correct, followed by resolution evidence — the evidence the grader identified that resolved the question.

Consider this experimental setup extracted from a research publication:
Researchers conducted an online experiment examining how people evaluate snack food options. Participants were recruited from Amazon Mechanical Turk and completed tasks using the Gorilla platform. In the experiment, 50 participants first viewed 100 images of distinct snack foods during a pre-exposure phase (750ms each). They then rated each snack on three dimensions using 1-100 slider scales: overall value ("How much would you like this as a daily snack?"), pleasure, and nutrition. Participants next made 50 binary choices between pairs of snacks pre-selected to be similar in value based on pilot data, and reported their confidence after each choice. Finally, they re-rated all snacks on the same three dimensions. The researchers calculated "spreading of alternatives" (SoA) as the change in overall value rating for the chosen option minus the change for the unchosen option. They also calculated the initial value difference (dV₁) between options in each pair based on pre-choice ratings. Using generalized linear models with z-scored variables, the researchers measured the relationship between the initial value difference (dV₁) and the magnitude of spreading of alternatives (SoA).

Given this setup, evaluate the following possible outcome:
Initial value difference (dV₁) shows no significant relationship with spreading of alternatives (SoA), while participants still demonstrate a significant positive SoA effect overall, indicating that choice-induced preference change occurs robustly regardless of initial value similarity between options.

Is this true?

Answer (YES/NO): NO